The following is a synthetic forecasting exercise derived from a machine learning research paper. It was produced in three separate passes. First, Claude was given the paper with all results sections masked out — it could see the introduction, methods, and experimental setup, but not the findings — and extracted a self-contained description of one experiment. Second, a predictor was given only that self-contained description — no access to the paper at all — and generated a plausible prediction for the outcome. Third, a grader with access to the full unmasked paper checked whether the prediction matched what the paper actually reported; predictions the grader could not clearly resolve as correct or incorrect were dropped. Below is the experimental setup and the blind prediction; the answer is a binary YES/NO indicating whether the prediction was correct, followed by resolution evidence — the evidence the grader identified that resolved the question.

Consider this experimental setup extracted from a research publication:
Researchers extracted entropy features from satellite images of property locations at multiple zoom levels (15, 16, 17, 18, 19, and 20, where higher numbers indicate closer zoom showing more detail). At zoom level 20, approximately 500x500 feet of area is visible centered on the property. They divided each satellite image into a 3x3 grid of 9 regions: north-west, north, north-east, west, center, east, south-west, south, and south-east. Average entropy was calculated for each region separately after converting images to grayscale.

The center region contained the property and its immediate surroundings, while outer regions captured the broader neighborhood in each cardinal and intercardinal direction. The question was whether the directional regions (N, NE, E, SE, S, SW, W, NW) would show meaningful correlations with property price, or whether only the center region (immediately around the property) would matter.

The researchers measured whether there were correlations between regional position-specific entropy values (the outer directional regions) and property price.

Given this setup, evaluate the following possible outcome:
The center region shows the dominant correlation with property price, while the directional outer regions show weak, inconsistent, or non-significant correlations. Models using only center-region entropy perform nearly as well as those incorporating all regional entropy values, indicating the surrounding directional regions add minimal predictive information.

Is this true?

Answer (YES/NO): NO